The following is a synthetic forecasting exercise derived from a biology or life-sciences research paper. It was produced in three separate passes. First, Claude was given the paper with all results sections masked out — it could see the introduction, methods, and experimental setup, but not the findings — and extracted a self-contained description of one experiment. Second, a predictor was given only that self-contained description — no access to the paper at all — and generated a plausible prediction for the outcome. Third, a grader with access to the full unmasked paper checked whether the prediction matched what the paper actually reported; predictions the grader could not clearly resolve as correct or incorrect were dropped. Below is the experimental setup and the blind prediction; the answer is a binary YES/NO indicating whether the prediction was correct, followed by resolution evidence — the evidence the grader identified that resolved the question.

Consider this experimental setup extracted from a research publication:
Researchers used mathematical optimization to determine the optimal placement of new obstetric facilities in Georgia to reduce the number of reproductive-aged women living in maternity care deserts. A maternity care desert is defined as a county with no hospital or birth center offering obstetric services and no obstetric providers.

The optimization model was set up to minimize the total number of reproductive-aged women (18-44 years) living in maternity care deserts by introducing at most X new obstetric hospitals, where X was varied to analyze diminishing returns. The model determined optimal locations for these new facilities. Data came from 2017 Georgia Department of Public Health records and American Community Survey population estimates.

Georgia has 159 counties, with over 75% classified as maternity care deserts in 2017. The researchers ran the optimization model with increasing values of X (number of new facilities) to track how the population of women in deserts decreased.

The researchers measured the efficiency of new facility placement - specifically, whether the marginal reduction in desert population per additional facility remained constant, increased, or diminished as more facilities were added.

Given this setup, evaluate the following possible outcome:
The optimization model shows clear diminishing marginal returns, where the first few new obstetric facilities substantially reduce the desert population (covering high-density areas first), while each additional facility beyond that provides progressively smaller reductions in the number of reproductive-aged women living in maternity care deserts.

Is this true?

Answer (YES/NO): NO